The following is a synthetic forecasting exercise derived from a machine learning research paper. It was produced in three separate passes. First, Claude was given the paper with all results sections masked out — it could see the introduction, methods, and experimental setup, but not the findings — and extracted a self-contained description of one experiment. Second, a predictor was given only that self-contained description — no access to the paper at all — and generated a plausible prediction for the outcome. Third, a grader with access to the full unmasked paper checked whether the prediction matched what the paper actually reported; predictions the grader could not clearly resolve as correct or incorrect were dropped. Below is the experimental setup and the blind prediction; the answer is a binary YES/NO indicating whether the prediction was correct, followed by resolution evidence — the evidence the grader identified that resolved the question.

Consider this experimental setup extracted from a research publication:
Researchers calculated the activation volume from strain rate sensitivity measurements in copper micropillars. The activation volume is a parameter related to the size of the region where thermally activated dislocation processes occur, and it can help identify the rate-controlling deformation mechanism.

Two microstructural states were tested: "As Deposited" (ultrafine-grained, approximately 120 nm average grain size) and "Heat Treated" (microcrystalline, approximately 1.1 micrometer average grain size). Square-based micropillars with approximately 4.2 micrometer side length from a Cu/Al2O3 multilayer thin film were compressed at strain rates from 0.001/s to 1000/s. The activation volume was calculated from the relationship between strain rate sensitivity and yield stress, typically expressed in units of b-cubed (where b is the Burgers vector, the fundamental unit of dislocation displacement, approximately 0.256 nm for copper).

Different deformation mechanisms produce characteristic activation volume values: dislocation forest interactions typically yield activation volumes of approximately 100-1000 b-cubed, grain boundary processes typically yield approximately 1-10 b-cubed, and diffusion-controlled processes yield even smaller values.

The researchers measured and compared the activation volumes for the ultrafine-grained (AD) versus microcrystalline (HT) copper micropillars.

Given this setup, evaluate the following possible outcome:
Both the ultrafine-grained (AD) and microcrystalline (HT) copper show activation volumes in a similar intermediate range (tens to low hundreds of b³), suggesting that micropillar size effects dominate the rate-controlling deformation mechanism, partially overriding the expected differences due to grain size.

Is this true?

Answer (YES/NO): NO